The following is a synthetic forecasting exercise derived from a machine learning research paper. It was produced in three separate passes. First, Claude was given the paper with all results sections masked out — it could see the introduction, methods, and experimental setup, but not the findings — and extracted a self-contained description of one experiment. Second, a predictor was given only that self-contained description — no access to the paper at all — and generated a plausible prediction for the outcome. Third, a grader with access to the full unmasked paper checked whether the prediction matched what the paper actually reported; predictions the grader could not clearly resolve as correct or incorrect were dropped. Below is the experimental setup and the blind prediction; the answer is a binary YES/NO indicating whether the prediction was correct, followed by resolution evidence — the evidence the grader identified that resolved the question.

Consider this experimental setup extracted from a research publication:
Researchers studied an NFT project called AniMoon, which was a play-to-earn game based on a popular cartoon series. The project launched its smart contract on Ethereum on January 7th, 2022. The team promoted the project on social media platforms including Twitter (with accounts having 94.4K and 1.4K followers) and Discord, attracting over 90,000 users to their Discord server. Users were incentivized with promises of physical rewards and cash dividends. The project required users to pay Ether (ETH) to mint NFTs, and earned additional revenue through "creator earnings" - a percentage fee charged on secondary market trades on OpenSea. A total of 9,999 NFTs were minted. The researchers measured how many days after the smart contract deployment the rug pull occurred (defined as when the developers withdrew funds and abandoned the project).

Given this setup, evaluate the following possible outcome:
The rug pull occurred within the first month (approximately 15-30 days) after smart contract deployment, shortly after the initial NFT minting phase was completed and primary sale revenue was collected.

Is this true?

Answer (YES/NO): NO